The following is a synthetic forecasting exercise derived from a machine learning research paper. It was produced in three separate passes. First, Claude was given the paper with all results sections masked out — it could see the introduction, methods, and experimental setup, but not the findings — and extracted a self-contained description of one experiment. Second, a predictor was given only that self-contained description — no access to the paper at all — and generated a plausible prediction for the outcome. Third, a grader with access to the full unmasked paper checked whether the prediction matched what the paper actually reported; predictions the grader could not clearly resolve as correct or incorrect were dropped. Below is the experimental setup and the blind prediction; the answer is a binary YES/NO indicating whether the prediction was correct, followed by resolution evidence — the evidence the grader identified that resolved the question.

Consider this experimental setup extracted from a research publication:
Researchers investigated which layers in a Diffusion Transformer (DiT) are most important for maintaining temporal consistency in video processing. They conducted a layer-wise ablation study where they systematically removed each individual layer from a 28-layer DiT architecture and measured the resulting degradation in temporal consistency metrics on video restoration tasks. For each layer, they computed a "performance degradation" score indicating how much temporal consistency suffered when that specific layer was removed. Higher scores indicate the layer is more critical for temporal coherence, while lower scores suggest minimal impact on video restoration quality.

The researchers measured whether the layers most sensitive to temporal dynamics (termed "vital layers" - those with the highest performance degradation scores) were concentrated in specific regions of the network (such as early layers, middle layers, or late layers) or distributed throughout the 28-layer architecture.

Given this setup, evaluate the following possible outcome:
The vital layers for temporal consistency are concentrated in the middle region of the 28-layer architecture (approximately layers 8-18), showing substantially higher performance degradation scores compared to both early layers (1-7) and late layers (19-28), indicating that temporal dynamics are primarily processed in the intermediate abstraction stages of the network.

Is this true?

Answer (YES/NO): NO